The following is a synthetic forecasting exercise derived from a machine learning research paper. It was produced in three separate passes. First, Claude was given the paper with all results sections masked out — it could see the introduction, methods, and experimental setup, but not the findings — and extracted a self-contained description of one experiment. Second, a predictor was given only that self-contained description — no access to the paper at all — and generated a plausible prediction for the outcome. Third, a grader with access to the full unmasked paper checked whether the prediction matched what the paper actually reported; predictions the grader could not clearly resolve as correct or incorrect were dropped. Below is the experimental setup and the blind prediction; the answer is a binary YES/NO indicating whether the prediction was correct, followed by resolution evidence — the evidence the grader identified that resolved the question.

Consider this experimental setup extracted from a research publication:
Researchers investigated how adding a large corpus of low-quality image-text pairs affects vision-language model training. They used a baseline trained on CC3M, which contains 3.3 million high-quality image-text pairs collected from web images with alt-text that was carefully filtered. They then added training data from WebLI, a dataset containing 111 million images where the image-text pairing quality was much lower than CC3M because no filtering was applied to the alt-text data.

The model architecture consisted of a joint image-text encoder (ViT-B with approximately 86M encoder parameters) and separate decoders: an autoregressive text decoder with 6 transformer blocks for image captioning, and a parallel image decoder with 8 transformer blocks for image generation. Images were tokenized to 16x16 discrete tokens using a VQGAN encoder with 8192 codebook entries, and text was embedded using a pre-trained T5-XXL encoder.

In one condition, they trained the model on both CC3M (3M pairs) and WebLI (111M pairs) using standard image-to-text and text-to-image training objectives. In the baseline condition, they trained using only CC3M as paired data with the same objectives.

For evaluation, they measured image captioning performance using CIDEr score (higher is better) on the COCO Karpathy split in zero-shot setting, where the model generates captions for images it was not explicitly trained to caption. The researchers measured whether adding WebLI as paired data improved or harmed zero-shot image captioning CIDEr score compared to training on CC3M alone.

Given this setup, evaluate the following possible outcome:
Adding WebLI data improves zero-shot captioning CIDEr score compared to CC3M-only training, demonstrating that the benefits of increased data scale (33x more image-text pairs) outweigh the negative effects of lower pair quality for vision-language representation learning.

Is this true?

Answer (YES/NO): NO